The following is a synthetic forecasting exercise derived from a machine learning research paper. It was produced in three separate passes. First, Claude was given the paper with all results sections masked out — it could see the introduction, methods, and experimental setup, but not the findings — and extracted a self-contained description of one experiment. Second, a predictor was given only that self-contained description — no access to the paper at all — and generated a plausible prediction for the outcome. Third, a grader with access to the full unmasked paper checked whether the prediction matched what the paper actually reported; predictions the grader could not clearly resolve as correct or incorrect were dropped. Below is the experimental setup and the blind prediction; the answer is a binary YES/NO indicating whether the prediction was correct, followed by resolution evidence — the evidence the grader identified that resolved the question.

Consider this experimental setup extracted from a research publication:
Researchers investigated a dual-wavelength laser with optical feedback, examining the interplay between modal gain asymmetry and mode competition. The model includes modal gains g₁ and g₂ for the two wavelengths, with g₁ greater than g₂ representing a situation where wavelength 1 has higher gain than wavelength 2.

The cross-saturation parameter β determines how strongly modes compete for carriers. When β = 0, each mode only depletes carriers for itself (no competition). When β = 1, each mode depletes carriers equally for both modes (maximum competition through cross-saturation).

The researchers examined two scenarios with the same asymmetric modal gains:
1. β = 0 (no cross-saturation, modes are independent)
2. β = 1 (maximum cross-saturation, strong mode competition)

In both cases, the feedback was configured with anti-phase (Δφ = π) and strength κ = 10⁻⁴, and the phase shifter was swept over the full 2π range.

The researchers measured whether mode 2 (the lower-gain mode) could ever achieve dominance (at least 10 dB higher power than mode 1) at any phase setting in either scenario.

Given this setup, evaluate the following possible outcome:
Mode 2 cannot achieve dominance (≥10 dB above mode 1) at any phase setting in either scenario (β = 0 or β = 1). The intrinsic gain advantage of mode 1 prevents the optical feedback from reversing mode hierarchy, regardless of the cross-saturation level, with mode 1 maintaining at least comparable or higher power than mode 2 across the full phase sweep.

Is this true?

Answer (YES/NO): NO